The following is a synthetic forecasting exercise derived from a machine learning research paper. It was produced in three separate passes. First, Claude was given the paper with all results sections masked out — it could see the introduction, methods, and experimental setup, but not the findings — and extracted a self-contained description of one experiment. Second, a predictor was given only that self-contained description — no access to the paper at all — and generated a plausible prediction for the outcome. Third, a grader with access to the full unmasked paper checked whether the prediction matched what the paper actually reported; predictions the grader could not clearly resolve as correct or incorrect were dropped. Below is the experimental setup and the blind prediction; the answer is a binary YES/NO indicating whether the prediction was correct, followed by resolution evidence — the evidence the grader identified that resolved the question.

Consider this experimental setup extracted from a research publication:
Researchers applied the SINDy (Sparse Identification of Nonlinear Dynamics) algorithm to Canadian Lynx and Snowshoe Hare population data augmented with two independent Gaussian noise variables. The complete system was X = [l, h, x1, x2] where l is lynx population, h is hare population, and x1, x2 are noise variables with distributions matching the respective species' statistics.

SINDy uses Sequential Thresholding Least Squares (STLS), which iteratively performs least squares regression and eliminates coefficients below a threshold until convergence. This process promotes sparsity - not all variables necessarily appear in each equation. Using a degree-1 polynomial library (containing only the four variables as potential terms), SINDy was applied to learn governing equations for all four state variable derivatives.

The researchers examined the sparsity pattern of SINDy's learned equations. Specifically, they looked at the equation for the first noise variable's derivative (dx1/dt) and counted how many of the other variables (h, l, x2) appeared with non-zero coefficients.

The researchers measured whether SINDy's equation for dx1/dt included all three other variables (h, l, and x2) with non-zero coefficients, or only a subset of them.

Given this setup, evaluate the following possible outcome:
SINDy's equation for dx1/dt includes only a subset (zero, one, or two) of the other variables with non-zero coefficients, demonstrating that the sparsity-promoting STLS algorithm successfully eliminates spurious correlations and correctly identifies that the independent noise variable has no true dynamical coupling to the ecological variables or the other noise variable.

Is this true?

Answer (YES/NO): NO